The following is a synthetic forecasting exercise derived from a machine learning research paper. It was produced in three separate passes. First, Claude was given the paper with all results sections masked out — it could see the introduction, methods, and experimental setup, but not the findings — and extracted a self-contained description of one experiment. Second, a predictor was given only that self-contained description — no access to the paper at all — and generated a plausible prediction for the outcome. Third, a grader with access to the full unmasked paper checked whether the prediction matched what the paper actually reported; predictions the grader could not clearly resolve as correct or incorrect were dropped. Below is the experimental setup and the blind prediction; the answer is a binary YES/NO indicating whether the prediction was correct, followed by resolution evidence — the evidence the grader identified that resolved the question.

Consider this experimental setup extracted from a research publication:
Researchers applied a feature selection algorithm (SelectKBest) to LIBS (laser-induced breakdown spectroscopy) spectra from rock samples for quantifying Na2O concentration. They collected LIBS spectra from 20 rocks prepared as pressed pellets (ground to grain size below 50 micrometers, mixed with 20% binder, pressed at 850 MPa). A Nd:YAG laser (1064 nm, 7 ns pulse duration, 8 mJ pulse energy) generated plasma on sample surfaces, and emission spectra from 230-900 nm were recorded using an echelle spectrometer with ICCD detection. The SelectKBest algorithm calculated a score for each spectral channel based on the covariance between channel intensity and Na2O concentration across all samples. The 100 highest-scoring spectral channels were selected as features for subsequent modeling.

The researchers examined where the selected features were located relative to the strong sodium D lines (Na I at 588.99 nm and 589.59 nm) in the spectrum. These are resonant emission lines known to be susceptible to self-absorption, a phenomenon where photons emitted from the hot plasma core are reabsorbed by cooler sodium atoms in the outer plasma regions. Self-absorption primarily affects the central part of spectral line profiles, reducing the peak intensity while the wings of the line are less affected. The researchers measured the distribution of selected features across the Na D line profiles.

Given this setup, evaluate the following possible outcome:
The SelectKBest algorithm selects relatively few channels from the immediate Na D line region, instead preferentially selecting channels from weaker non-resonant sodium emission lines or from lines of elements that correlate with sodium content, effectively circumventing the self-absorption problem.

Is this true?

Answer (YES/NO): NO